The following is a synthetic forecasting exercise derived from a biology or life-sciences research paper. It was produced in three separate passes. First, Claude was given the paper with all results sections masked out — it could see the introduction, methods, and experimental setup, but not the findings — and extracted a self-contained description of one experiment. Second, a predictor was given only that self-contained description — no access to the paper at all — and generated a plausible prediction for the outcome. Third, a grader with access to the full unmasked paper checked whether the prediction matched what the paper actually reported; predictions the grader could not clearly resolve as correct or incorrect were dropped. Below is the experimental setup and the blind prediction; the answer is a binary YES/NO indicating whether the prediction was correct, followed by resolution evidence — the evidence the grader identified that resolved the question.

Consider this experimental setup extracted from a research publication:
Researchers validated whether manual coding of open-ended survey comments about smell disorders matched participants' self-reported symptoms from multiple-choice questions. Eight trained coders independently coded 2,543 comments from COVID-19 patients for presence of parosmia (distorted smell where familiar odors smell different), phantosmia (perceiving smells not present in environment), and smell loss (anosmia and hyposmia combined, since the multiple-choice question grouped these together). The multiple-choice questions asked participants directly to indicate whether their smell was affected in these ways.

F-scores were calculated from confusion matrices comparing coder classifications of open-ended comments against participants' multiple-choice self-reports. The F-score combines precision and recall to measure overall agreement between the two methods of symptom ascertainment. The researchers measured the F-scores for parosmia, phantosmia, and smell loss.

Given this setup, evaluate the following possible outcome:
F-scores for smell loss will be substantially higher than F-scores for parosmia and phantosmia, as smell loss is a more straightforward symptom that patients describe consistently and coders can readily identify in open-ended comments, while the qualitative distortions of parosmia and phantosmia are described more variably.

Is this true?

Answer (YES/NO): YES